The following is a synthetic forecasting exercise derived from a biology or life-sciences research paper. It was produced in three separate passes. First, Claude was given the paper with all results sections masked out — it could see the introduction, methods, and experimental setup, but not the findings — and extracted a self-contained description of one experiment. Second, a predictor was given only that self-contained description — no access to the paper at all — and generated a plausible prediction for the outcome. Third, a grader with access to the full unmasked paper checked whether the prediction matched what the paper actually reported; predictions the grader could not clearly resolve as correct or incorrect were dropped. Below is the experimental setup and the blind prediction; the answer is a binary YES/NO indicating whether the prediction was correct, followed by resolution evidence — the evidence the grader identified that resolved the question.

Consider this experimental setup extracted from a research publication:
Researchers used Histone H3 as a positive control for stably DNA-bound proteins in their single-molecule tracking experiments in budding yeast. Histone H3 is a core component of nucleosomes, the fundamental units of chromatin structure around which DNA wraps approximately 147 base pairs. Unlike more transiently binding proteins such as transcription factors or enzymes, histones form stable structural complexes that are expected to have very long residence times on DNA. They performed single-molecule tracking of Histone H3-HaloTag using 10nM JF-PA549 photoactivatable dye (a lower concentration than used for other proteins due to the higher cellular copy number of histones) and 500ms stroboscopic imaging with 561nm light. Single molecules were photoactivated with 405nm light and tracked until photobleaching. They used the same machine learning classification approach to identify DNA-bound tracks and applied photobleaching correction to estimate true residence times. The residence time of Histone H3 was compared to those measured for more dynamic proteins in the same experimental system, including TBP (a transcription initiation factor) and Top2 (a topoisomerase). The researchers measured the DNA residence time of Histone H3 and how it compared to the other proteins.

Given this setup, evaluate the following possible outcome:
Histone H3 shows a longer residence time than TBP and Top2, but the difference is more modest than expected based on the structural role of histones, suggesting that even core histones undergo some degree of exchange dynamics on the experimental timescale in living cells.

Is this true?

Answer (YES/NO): NO